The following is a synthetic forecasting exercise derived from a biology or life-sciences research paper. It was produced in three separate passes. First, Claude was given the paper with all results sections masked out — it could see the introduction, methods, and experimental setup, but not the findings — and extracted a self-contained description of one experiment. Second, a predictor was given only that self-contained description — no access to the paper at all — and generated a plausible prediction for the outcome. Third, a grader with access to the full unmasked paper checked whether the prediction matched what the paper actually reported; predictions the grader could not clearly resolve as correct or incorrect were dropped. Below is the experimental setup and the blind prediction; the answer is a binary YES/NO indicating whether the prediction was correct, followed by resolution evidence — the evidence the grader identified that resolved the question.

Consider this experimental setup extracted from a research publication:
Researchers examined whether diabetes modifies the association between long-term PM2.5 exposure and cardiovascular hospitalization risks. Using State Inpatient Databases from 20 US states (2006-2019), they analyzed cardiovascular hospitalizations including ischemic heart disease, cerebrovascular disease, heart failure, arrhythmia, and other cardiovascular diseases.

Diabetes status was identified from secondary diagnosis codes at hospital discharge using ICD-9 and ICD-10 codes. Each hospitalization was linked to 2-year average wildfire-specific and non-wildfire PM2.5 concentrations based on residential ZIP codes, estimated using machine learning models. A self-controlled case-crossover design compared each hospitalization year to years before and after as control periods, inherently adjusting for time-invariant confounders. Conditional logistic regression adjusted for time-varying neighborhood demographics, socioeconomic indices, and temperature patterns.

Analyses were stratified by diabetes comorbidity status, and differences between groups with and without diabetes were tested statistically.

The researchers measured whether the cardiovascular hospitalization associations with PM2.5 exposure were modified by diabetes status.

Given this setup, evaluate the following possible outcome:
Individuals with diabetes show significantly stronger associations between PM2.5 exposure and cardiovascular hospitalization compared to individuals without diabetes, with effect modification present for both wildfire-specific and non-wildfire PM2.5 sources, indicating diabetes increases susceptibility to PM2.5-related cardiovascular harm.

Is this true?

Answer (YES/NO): YES